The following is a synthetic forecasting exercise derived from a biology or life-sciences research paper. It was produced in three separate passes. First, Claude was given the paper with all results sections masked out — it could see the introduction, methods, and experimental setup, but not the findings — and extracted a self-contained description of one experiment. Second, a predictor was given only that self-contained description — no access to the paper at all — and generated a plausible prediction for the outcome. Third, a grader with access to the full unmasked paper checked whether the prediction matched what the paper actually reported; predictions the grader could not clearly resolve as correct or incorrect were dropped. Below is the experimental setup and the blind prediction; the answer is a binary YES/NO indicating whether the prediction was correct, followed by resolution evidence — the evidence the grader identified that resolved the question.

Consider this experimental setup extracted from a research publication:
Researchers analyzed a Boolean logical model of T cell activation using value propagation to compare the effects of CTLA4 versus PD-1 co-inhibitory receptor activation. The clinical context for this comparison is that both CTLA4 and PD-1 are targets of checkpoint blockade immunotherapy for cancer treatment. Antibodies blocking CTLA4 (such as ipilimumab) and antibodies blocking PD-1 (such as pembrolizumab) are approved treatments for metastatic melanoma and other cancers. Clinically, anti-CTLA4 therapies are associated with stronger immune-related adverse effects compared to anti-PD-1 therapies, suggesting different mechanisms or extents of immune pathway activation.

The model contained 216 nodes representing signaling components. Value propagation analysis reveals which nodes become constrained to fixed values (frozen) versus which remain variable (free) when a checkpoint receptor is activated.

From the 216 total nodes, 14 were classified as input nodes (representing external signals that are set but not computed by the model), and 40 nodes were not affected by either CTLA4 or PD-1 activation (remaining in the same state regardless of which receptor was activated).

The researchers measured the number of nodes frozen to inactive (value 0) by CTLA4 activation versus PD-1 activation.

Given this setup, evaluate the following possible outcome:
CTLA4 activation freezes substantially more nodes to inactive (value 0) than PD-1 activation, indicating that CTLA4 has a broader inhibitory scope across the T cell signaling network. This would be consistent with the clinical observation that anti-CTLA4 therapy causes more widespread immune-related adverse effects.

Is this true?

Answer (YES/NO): YES